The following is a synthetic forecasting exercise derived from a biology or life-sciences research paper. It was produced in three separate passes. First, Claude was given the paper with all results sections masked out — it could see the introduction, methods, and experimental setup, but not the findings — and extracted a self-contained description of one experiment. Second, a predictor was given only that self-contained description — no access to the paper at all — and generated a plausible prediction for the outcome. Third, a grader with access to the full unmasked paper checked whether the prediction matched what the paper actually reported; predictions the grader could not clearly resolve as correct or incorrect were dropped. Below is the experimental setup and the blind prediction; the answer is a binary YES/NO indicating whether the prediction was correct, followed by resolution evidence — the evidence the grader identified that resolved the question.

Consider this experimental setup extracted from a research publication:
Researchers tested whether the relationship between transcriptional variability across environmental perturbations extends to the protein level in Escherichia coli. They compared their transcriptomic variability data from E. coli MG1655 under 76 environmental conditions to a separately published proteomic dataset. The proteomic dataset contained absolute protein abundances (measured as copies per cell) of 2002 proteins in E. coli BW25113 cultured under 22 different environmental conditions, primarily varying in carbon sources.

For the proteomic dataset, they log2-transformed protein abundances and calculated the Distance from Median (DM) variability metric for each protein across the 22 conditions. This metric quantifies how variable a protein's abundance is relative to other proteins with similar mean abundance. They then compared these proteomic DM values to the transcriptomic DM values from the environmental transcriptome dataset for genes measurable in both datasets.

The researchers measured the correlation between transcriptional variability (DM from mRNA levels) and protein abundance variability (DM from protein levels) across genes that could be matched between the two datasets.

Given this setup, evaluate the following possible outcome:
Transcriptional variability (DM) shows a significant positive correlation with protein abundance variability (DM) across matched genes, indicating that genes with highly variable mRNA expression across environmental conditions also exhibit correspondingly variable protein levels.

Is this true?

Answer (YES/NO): YES